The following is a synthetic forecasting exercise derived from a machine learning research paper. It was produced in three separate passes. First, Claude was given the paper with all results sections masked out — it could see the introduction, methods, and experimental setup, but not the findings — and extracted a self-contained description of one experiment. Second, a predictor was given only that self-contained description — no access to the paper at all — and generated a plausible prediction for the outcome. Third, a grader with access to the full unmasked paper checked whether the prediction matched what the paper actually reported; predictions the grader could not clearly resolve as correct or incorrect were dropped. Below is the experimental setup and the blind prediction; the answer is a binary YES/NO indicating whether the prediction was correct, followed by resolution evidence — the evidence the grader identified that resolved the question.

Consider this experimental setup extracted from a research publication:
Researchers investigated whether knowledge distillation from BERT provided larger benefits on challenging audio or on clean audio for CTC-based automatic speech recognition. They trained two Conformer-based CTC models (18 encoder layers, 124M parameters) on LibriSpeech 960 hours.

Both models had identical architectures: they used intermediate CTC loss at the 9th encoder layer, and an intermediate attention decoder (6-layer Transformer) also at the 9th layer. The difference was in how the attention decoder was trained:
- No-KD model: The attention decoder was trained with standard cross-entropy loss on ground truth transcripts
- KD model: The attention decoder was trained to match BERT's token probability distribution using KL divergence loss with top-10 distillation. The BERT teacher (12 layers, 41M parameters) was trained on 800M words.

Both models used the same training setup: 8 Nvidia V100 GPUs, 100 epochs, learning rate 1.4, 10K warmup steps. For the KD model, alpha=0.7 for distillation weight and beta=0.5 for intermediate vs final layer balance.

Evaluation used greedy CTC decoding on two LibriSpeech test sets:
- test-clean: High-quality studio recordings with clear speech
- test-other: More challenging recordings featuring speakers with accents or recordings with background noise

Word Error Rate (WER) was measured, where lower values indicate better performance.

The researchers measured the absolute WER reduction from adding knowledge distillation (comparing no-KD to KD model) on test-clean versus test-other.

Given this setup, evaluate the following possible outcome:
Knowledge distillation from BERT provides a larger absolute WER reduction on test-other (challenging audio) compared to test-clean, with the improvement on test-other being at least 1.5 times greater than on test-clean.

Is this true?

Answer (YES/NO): YES